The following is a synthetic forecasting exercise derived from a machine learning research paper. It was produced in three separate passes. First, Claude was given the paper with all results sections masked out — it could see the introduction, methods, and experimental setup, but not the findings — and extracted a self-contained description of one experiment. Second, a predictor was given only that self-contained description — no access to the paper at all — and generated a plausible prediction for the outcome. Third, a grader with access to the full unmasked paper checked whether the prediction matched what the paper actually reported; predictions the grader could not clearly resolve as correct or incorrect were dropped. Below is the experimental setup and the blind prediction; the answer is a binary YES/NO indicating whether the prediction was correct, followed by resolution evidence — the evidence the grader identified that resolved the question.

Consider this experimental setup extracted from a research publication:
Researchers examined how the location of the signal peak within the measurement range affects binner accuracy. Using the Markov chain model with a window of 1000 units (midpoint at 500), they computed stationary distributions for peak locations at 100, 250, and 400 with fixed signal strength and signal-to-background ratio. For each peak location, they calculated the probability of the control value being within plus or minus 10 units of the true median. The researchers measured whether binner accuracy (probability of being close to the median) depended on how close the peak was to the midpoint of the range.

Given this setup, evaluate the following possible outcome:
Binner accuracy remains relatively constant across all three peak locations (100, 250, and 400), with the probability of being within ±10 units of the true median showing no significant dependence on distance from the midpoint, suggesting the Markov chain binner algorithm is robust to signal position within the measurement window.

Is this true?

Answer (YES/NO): NO